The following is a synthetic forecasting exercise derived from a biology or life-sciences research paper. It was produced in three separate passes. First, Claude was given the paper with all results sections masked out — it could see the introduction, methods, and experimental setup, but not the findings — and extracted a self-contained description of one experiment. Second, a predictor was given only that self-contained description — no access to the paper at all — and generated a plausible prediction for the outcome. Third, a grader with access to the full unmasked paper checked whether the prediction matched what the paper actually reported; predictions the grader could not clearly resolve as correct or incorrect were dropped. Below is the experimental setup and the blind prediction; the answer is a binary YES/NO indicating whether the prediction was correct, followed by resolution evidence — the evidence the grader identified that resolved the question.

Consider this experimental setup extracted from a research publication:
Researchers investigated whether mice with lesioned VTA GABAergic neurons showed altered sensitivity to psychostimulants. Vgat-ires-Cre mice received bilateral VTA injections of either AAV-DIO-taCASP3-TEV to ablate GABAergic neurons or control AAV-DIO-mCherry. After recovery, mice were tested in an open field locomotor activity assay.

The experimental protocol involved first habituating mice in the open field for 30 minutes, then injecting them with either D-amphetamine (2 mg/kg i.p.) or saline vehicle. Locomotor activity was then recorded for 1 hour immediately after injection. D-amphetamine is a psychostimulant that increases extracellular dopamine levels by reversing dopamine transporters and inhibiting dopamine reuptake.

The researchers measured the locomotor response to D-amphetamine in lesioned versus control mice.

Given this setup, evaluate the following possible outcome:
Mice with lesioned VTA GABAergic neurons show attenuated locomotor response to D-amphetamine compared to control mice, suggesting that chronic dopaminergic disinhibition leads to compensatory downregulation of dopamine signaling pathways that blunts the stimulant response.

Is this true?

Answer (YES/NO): NO